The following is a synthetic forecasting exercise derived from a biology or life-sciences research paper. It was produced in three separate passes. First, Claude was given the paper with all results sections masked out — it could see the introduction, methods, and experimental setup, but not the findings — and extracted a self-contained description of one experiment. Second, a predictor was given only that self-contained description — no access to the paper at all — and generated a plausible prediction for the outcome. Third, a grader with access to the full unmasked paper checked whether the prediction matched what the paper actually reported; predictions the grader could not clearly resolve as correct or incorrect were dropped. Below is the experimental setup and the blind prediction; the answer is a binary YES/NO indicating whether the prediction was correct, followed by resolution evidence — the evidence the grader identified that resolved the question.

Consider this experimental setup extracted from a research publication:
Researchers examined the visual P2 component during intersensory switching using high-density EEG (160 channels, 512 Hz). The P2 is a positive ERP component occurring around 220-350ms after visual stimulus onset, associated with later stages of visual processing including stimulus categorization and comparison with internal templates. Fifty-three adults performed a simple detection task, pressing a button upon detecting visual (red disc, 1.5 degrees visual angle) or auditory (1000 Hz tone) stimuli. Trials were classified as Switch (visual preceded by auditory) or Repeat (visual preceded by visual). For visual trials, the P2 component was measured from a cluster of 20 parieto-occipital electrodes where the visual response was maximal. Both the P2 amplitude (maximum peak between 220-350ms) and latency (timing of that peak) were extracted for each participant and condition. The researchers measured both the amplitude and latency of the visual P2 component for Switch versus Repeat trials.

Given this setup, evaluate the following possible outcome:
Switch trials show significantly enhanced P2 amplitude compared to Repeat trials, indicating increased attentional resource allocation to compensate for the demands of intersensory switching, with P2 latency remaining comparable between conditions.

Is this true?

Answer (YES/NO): NO